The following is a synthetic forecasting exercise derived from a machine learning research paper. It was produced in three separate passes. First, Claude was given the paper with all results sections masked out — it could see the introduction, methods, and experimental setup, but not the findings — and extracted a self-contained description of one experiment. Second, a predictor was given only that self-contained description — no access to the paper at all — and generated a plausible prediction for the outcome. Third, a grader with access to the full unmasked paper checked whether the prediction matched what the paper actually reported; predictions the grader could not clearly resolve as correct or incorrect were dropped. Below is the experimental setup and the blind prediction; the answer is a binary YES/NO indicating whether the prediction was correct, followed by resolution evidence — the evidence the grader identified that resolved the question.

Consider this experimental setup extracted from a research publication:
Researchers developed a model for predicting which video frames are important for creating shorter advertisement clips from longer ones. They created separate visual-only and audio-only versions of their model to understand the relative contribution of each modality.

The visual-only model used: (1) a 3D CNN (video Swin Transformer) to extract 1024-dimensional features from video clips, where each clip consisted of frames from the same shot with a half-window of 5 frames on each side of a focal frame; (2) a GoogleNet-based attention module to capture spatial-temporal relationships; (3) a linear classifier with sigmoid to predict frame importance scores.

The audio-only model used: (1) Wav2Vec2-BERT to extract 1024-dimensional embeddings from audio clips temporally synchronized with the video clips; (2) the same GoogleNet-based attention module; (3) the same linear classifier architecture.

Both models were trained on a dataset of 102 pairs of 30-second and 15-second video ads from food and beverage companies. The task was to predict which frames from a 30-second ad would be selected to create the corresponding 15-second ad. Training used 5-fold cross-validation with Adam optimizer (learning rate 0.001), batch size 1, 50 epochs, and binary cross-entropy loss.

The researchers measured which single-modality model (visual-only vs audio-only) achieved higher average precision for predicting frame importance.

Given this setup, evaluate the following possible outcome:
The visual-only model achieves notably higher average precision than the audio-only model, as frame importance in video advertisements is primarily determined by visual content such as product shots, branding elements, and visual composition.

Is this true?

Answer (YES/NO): NO